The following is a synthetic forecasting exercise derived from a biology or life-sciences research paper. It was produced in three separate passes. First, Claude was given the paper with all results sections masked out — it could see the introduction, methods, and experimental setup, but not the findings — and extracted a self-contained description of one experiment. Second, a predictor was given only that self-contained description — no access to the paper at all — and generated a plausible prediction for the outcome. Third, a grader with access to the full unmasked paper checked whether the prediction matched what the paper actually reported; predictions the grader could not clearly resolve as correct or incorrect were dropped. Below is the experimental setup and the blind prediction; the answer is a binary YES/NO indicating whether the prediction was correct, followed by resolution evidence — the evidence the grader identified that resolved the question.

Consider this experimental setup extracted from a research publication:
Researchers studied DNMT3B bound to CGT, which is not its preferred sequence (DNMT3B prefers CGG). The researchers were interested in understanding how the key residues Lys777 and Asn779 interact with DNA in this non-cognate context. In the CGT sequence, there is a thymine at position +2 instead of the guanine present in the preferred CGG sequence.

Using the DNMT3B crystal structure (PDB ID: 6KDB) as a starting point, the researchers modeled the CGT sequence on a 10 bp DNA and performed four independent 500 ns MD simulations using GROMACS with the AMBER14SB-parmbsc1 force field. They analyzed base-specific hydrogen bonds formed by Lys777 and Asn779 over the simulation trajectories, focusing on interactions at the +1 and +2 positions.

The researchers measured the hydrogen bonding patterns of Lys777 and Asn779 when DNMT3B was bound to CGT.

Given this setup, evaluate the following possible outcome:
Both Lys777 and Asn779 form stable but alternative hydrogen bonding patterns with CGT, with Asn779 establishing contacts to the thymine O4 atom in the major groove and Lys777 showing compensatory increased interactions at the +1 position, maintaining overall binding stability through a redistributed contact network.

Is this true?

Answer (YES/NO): NO